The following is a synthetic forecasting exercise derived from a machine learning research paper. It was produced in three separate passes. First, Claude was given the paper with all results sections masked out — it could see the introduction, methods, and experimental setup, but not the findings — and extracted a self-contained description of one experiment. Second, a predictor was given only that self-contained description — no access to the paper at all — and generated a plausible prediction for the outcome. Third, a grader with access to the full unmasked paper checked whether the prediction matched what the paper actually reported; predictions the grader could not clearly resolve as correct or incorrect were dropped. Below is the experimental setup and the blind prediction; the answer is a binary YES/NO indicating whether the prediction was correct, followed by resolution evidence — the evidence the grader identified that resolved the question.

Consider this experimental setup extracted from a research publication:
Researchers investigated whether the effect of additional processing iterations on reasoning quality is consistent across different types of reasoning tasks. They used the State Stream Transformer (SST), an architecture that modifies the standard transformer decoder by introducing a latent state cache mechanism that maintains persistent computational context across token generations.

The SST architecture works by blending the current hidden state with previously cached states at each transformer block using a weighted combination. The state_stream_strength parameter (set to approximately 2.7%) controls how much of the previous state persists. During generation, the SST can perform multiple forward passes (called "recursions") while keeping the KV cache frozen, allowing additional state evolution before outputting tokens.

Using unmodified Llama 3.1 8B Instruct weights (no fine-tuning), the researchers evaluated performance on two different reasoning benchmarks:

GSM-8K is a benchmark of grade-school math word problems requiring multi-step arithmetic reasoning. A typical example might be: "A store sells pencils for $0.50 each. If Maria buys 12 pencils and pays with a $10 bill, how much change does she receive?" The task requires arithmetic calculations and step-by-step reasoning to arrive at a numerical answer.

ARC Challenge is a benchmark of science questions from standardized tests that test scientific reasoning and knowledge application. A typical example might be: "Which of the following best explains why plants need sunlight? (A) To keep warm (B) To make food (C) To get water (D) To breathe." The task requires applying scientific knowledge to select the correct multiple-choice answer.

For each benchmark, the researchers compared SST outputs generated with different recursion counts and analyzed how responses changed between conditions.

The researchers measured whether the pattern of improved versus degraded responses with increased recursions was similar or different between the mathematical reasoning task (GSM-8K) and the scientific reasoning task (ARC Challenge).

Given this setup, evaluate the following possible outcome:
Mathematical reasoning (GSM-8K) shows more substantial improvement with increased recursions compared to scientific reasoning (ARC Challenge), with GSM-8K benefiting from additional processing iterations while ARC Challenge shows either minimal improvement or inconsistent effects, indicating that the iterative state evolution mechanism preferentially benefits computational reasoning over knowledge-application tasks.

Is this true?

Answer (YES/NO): NO